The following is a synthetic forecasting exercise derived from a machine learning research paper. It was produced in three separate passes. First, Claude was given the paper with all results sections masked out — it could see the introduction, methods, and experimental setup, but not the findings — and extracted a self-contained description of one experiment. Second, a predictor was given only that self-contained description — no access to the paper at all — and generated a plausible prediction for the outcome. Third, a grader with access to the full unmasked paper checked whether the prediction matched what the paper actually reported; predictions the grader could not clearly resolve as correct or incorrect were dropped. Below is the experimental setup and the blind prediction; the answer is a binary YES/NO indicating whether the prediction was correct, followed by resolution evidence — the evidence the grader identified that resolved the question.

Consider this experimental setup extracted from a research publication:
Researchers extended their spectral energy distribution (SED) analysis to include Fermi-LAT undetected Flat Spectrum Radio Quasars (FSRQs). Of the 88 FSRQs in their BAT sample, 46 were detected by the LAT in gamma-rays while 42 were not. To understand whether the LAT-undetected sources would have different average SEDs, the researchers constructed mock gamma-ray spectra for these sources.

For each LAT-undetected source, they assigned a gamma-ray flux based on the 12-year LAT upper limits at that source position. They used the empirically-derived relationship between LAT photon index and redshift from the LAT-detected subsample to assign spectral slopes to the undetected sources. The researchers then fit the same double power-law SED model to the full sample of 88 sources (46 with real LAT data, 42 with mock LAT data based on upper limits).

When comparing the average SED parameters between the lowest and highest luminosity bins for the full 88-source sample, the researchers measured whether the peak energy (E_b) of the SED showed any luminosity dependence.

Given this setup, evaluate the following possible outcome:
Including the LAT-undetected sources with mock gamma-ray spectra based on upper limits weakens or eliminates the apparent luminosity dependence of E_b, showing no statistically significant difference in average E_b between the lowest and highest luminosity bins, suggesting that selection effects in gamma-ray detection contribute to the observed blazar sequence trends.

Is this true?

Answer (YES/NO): NO